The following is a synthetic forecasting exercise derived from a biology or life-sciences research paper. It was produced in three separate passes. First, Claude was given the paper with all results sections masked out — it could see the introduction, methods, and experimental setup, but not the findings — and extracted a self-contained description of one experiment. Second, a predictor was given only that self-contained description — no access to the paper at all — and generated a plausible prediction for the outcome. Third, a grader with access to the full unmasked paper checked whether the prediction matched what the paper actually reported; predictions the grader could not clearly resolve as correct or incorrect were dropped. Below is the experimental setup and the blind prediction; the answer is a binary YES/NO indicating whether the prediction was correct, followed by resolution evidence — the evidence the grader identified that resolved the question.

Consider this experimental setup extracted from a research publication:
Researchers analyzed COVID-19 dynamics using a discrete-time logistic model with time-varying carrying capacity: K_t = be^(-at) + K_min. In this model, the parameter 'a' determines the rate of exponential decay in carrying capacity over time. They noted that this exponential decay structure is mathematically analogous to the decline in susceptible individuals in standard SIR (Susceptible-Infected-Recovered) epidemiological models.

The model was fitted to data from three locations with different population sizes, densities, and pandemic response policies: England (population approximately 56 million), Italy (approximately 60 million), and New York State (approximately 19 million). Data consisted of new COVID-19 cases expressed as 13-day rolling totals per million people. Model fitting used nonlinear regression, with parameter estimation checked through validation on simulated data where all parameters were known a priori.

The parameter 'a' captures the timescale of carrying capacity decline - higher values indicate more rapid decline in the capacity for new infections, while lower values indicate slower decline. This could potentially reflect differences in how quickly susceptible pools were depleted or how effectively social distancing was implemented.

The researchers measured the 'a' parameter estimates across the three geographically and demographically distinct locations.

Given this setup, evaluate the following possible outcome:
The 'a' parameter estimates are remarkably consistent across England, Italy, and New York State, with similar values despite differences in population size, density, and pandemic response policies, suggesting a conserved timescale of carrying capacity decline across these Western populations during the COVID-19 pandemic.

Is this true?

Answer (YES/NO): NO